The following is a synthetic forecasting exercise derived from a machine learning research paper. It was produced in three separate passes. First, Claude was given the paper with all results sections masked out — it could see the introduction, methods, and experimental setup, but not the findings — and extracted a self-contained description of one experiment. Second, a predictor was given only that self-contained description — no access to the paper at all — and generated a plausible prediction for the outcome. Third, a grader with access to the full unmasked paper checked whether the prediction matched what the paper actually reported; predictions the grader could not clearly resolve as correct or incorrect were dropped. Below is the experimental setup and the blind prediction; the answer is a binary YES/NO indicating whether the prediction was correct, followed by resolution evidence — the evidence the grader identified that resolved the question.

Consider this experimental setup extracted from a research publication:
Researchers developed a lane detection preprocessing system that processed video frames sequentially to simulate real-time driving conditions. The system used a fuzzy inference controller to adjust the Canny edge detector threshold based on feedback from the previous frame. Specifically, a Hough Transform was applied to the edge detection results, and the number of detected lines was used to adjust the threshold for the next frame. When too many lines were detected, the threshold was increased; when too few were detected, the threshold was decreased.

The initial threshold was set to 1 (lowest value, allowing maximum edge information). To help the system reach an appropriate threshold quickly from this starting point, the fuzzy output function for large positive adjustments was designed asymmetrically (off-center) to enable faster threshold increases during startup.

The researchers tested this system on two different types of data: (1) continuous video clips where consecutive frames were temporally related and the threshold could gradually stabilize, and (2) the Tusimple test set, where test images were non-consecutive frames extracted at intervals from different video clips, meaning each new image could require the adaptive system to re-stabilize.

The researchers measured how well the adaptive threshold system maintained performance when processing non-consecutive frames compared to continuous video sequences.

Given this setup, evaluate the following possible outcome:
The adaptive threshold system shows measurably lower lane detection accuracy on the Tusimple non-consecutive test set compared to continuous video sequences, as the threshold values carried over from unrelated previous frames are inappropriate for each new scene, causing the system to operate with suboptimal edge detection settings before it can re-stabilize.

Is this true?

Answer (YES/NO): NO